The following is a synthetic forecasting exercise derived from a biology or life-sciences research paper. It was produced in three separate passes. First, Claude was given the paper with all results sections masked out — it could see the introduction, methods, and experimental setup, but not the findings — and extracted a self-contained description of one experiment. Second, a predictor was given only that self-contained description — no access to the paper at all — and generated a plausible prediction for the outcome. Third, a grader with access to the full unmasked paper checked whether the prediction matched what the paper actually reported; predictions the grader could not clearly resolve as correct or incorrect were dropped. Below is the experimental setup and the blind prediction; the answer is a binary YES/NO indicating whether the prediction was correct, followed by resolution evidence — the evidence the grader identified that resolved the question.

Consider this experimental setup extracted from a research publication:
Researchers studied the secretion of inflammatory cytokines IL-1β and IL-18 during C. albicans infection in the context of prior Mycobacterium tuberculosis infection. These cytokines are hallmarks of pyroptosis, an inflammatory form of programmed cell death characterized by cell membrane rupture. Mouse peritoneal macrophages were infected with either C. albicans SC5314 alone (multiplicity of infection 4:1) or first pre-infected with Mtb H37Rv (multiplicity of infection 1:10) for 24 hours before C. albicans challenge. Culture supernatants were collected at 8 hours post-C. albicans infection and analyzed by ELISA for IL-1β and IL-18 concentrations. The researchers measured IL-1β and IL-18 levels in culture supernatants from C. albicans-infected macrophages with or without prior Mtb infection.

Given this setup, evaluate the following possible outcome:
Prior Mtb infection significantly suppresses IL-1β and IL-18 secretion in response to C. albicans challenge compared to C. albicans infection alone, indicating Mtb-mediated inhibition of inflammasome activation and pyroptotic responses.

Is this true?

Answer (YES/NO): YES